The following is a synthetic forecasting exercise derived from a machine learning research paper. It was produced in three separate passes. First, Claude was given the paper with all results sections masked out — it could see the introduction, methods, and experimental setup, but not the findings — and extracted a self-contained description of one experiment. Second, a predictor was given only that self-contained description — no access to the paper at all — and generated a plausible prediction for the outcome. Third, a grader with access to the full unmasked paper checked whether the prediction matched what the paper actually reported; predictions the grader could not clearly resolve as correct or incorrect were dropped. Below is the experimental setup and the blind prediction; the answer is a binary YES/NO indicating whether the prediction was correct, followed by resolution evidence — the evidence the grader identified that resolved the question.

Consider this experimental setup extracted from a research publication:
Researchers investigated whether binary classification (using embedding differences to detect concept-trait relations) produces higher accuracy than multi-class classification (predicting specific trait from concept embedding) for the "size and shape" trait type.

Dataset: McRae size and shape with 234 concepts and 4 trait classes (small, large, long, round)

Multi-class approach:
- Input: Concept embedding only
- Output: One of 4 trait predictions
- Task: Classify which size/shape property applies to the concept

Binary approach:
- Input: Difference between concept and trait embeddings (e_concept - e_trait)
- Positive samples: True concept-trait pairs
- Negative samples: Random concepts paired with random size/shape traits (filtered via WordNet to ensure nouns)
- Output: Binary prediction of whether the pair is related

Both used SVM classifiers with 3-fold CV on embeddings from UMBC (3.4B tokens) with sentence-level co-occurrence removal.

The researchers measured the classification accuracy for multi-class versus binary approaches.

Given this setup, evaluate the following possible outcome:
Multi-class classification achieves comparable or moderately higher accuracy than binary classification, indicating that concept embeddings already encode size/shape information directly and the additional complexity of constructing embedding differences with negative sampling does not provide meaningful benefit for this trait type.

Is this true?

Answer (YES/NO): NO